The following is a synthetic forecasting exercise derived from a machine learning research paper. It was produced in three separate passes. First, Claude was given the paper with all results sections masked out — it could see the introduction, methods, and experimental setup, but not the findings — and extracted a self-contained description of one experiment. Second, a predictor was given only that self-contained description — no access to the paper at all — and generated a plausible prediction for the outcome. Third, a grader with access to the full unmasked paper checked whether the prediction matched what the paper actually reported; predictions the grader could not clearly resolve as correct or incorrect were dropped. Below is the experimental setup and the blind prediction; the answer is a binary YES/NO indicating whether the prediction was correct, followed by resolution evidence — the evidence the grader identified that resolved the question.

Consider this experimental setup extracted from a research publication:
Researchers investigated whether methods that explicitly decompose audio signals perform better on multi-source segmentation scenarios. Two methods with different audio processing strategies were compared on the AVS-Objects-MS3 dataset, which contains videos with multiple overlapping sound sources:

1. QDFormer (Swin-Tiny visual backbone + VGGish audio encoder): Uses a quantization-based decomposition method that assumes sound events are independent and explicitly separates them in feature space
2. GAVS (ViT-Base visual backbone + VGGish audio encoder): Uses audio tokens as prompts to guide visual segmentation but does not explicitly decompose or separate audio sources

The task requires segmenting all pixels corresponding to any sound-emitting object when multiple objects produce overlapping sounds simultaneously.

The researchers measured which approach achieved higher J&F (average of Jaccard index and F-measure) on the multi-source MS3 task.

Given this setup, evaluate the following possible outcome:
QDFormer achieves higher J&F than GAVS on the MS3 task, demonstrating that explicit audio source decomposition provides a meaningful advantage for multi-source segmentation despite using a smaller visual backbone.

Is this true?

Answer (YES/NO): NO